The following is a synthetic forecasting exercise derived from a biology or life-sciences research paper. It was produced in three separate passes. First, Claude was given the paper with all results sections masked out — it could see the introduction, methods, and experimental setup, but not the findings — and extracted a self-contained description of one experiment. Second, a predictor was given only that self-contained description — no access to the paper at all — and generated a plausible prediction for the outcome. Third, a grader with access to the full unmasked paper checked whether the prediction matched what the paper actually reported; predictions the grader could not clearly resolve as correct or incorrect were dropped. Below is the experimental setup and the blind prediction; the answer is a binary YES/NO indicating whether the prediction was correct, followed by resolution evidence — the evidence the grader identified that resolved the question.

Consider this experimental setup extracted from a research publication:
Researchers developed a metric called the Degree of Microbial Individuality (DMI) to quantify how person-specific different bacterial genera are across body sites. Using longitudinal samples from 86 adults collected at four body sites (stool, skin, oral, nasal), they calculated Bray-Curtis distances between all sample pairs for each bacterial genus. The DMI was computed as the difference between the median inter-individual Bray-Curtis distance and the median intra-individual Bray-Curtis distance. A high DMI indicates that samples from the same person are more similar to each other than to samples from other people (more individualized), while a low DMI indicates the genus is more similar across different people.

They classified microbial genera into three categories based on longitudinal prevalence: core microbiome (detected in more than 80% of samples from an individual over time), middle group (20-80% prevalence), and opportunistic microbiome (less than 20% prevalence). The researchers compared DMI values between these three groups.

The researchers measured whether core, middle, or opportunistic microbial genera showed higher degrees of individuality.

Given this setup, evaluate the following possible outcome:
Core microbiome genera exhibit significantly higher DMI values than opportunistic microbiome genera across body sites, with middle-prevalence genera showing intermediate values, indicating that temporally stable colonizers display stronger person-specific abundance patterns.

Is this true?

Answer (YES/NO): YES